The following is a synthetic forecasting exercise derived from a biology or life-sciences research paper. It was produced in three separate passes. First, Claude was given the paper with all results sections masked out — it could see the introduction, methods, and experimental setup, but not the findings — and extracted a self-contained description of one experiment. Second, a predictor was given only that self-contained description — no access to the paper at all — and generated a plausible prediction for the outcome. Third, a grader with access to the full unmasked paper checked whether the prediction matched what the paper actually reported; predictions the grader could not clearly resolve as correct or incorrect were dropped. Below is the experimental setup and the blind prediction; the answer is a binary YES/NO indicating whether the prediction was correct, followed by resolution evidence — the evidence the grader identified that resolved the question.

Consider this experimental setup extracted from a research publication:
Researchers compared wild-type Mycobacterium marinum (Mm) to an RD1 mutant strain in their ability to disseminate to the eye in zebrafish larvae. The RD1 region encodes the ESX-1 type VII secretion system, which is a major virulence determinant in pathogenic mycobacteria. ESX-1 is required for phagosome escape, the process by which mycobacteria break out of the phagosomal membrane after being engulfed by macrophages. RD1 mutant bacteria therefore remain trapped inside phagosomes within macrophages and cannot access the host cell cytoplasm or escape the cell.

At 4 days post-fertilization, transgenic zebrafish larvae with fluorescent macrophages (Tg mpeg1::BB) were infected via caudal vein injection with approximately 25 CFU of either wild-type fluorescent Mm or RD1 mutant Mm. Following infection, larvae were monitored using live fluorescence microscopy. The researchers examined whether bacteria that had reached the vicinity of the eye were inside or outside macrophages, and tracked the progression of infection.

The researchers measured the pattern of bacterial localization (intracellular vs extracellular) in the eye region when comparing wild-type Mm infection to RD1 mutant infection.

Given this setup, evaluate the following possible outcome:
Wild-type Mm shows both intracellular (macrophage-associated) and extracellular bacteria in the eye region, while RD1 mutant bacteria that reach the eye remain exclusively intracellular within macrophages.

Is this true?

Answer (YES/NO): NO